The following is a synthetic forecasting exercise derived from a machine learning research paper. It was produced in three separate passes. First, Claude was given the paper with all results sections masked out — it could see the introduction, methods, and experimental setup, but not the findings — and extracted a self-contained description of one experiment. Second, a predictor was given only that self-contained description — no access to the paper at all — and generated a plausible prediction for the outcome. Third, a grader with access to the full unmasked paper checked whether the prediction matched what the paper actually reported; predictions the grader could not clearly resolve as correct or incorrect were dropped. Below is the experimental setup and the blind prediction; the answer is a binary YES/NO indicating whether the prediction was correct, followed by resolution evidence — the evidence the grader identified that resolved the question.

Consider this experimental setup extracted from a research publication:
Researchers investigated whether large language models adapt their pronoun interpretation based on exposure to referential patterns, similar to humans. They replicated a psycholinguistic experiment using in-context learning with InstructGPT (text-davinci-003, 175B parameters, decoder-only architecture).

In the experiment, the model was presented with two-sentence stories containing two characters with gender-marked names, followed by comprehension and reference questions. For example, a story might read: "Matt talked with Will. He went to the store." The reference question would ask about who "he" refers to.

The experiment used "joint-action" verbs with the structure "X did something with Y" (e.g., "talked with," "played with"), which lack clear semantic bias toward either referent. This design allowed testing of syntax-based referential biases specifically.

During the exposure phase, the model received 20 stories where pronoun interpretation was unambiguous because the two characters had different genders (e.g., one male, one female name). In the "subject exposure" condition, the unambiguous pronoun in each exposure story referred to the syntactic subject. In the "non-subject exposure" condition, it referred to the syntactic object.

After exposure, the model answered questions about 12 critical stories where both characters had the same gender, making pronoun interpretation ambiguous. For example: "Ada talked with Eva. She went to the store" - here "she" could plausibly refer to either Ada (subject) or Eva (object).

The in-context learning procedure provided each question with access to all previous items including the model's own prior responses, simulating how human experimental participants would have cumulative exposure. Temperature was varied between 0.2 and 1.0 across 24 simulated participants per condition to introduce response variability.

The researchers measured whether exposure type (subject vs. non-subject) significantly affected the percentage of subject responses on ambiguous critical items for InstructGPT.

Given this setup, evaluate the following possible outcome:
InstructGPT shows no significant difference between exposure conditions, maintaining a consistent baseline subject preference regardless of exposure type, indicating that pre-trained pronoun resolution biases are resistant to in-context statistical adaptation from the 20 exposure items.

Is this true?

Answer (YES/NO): NO